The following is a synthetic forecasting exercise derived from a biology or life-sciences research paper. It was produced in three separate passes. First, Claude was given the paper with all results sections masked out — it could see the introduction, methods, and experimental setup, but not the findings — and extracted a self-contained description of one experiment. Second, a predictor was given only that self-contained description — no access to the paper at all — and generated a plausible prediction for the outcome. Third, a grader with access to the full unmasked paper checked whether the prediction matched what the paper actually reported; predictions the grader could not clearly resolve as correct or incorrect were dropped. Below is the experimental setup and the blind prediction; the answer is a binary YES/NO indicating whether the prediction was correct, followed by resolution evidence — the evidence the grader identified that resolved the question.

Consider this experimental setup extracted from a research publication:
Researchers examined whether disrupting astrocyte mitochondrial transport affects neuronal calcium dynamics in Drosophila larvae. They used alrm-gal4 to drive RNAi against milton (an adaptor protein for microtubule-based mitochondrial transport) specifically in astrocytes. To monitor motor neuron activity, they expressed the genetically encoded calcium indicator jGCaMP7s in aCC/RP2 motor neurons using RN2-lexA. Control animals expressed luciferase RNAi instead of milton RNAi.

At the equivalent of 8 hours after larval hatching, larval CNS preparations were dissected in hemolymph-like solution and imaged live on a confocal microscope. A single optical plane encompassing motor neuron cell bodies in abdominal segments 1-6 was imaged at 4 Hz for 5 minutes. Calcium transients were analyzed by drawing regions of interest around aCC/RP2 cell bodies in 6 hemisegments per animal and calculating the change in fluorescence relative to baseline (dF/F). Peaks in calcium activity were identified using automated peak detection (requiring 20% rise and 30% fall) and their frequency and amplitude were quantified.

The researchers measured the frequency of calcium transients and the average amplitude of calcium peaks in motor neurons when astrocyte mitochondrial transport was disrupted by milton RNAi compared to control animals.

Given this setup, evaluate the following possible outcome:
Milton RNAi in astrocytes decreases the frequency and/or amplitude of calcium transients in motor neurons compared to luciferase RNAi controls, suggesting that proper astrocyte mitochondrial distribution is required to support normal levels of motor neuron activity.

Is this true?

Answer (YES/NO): YES